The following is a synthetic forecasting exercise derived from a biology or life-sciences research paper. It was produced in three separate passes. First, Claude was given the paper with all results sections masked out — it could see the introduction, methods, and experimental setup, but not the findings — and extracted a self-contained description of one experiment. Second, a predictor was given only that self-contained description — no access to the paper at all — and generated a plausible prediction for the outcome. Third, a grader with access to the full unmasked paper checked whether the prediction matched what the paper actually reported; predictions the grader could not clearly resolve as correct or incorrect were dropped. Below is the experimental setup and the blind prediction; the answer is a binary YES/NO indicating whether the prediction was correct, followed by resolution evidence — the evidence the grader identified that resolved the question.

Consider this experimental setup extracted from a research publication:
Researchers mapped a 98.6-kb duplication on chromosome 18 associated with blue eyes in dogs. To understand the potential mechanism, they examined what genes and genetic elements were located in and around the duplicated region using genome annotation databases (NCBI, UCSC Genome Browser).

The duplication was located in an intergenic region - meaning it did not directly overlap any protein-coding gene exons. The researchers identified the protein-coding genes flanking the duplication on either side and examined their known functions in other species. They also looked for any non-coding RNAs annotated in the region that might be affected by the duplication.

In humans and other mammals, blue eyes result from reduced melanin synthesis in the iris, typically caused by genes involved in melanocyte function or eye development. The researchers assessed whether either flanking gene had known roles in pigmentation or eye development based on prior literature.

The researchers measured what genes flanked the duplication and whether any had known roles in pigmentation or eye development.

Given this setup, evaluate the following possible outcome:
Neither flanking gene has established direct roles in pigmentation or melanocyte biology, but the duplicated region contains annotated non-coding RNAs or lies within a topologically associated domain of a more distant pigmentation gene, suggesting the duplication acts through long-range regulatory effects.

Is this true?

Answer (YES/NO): NO